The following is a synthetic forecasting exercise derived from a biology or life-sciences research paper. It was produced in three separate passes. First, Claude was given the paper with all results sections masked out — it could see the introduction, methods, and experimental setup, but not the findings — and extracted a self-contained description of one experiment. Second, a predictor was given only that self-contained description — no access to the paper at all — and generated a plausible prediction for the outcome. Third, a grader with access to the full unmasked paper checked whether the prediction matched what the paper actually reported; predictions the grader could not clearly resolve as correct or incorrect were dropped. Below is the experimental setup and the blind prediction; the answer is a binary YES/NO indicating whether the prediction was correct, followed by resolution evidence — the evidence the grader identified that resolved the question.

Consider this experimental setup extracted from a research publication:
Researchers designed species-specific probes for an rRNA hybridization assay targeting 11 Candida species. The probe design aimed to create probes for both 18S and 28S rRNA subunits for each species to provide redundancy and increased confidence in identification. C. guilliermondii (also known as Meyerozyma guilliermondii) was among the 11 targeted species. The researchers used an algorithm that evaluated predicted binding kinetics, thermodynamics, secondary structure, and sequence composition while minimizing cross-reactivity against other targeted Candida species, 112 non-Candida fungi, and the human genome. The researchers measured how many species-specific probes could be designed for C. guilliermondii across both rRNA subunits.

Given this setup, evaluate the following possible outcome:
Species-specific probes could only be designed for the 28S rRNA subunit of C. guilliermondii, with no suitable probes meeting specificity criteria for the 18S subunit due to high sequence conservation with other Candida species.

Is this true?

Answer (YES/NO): NO